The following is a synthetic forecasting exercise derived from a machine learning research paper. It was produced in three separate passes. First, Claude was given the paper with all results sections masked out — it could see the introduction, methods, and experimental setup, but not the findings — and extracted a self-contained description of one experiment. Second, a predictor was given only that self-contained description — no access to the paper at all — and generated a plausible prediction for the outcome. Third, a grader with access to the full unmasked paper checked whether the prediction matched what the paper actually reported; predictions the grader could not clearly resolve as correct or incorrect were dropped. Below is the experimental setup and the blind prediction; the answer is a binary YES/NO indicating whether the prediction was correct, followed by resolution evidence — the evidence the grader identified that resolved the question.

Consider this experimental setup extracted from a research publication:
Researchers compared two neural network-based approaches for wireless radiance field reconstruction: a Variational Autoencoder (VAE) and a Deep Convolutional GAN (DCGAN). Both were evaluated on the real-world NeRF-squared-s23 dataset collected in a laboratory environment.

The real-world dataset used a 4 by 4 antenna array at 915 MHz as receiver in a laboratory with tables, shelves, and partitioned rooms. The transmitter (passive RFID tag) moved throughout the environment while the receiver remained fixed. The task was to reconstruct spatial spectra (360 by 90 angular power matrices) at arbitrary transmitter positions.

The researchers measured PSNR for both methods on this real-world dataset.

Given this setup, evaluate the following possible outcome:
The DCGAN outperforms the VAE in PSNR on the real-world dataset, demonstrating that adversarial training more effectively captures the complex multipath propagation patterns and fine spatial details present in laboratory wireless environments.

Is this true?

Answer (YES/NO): YES